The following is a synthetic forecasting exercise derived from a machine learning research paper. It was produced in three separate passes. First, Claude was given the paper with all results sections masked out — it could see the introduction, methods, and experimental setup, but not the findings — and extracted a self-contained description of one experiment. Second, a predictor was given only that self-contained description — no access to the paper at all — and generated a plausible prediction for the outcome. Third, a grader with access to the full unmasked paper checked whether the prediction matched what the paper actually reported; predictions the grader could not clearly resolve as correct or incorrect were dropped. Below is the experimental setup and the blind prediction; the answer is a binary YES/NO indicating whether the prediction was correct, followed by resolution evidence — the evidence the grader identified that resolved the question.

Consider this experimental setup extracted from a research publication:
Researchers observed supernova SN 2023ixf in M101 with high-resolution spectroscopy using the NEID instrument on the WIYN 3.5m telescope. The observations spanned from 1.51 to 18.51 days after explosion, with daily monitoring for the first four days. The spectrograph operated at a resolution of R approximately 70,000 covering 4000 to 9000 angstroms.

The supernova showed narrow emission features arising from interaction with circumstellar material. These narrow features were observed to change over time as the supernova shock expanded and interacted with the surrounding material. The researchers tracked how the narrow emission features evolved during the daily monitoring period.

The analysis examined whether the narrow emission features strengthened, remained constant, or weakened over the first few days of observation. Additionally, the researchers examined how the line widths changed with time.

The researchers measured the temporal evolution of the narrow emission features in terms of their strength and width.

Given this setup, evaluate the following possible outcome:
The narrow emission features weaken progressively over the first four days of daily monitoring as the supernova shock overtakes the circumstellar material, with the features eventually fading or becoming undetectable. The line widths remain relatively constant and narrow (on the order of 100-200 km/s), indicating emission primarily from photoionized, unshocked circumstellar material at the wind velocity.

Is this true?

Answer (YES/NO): NO